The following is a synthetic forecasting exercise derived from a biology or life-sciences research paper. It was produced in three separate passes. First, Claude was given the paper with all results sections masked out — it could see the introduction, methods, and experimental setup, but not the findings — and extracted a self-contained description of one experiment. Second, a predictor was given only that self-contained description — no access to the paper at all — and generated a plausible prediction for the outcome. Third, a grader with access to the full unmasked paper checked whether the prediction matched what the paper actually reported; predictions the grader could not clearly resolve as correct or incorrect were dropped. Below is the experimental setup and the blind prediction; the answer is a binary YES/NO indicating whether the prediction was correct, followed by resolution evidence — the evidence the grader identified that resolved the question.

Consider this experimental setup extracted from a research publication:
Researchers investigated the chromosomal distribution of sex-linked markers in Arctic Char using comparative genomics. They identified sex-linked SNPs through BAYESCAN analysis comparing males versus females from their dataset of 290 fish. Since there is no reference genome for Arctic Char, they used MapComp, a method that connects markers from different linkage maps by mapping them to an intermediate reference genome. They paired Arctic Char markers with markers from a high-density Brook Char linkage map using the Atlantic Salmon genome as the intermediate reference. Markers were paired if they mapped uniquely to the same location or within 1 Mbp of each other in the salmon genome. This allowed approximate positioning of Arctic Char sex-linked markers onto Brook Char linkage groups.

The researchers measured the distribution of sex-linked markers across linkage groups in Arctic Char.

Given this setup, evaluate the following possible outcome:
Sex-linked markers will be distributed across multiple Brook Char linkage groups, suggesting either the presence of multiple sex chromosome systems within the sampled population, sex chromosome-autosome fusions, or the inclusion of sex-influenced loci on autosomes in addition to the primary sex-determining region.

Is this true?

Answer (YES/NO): YES